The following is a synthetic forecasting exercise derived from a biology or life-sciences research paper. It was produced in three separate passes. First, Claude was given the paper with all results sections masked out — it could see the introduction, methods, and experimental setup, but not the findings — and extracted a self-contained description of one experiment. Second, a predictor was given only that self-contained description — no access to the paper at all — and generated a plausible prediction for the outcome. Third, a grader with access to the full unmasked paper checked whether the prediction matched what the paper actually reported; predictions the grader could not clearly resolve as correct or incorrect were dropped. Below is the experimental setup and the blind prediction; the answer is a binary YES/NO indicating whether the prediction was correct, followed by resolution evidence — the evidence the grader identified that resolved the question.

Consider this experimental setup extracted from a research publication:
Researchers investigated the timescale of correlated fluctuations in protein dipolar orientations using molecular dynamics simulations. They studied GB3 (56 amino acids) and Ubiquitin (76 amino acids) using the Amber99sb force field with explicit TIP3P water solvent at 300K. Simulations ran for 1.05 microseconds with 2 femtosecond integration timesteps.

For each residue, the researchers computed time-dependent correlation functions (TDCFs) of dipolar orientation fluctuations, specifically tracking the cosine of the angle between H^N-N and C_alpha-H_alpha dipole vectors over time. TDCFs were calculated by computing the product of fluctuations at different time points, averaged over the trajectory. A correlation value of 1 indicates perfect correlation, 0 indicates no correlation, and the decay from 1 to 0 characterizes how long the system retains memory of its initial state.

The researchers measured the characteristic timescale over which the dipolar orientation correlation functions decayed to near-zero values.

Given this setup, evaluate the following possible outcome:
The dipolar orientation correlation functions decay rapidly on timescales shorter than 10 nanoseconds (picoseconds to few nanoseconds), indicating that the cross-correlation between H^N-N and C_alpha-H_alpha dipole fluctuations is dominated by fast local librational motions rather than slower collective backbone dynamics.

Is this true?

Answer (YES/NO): NO